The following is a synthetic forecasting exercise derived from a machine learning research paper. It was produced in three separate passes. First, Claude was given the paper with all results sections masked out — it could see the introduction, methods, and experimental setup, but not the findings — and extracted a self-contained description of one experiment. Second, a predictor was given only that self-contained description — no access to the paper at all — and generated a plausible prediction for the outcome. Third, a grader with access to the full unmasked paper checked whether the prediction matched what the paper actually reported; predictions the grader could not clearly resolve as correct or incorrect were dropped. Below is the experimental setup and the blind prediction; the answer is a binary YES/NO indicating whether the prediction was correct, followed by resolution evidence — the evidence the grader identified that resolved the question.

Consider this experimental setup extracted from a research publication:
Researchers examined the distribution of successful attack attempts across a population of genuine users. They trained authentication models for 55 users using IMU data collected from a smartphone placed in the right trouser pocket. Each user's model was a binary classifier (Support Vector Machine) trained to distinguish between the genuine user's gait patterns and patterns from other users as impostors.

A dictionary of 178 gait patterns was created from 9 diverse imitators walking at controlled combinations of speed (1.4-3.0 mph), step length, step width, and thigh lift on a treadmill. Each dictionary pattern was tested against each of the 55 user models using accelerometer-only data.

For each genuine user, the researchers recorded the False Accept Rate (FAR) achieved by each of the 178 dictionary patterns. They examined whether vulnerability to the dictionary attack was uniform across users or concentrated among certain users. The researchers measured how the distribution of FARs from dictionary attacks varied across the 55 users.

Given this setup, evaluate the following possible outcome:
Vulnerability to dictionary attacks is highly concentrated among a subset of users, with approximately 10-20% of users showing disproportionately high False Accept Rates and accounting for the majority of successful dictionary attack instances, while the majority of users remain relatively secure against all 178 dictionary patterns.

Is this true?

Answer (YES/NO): NO